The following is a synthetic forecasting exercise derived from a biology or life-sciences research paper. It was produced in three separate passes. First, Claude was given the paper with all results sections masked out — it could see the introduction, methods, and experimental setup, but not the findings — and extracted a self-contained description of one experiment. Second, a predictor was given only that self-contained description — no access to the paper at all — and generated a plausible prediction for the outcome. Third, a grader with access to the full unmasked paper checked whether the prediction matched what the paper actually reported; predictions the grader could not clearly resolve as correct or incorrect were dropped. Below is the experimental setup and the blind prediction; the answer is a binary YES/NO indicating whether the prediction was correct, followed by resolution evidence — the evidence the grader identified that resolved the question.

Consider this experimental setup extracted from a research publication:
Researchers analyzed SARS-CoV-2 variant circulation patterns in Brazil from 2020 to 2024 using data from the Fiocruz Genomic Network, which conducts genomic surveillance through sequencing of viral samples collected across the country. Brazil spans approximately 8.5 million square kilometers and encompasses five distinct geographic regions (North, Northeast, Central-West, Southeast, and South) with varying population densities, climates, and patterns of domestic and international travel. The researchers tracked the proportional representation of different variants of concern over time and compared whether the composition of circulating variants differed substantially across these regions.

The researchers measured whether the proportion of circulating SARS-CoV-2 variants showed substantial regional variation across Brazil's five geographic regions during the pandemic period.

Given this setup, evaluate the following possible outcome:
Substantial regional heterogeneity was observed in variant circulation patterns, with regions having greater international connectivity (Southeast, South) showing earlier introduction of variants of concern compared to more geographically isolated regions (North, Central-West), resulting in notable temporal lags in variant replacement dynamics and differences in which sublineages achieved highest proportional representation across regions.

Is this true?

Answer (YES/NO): NO